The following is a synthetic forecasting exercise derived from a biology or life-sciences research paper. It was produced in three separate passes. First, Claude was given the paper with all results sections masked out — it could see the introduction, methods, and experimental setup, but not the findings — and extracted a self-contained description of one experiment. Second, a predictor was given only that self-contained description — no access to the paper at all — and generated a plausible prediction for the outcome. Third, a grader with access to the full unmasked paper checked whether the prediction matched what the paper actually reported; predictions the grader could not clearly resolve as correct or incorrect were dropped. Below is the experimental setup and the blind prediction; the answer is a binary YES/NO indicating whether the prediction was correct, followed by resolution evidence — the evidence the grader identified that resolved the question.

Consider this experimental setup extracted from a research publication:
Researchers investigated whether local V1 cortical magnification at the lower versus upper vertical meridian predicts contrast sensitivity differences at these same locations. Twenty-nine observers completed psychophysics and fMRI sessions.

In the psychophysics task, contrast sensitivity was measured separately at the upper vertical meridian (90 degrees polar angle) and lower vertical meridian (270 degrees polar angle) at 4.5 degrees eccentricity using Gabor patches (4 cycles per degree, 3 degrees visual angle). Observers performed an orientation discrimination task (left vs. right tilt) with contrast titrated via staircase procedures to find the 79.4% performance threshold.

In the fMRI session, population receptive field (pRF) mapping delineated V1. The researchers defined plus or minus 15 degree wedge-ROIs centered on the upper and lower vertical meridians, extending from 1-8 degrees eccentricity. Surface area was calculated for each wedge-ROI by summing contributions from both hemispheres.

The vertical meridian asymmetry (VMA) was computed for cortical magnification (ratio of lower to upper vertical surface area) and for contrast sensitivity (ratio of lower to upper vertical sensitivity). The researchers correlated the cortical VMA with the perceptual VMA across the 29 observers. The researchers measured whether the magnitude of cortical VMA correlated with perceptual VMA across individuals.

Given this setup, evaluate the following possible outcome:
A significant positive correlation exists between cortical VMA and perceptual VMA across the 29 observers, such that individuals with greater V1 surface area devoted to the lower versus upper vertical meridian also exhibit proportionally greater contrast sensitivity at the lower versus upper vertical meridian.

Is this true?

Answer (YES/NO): NO